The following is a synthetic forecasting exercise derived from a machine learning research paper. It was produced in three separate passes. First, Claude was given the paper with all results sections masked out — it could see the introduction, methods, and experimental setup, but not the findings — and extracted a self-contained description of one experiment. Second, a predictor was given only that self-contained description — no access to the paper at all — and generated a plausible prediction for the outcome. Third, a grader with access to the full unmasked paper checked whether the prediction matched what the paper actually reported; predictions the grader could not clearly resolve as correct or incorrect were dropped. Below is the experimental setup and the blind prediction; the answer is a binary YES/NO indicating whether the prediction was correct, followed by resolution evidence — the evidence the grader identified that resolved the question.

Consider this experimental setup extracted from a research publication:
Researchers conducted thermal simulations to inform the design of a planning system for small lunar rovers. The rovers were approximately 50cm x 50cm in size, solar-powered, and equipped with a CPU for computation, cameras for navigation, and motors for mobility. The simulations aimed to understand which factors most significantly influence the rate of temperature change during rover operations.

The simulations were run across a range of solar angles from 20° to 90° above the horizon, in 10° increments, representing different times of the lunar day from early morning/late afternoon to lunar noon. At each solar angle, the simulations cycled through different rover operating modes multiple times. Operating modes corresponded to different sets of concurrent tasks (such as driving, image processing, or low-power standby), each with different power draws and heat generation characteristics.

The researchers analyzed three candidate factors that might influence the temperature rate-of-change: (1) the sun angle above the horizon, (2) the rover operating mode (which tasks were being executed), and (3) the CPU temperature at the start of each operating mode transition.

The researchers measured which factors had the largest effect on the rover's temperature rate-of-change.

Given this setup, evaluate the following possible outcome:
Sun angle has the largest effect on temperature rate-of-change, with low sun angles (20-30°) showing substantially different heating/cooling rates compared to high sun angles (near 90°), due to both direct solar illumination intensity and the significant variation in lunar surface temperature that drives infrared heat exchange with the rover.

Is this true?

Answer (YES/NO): NO